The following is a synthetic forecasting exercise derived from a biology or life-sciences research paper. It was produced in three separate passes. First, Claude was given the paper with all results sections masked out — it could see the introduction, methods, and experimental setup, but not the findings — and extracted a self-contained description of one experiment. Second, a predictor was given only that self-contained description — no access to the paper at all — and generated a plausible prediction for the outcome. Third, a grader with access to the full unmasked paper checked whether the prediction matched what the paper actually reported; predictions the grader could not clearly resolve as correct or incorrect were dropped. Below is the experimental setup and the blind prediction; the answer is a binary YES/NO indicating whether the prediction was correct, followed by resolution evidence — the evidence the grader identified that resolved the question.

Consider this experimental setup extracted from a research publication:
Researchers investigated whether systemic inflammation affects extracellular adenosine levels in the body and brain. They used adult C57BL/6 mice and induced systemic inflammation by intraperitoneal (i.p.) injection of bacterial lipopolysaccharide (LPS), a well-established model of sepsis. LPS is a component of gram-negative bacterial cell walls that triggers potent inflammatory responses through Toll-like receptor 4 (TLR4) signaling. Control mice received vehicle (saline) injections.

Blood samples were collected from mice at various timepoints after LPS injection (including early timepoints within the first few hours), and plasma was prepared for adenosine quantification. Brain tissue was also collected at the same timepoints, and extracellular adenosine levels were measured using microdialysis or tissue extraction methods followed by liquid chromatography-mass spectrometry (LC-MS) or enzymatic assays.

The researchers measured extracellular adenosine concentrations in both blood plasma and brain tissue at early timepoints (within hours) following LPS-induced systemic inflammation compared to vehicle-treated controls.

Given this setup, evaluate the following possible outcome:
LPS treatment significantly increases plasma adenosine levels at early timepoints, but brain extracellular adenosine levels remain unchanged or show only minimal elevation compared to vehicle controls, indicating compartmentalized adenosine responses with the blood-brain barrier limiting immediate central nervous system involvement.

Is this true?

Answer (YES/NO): NO